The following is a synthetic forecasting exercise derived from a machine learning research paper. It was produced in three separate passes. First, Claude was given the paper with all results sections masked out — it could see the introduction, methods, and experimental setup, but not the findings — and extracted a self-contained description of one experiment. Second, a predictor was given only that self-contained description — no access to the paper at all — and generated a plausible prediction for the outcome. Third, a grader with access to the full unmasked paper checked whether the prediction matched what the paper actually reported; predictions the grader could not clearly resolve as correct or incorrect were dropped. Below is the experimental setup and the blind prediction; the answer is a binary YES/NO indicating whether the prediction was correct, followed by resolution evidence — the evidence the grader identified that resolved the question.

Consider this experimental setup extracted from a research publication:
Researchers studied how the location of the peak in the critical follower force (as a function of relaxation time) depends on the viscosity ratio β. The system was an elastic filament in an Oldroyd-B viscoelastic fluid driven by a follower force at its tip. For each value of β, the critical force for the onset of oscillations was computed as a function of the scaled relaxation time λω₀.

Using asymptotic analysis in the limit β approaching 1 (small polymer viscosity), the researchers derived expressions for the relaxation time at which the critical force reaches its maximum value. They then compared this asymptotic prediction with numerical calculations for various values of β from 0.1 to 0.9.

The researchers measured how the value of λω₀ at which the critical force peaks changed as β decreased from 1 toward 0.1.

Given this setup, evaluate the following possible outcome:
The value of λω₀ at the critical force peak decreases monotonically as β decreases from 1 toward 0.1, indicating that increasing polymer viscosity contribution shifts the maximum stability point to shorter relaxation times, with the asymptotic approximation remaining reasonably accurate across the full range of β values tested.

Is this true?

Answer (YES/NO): NO